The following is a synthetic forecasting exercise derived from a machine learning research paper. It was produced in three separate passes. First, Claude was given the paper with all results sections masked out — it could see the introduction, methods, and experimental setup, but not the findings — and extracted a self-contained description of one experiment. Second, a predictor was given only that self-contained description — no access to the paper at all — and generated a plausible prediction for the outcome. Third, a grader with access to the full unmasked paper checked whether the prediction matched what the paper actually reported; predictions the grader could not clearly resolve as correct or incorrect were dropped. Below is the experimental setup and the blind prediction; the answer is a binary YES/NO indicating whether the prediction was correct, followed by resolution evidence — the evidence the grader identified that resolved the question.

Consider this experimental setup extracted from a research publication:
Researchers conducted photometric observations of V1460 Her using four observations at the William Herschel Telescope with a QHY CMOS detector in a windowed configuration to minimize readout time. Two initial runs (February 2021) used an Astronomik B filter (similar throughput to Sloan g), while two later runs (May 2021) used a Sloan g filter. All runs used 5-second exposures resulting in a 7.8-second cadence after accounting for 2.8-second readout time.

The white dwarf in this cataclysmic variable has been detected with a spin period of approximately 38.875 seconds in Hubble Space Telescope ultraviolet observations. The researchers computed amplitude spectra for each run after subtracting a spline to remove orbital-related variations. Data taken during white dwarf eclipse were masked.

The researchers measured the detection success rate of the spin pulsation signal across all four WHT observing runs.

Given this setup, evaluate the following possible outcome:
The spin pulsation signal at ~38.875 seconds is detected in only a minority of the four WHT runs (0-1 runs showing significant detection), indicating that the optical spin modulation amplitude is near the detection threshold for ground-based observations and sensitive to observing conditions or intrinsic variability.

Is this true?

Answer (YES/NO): NO